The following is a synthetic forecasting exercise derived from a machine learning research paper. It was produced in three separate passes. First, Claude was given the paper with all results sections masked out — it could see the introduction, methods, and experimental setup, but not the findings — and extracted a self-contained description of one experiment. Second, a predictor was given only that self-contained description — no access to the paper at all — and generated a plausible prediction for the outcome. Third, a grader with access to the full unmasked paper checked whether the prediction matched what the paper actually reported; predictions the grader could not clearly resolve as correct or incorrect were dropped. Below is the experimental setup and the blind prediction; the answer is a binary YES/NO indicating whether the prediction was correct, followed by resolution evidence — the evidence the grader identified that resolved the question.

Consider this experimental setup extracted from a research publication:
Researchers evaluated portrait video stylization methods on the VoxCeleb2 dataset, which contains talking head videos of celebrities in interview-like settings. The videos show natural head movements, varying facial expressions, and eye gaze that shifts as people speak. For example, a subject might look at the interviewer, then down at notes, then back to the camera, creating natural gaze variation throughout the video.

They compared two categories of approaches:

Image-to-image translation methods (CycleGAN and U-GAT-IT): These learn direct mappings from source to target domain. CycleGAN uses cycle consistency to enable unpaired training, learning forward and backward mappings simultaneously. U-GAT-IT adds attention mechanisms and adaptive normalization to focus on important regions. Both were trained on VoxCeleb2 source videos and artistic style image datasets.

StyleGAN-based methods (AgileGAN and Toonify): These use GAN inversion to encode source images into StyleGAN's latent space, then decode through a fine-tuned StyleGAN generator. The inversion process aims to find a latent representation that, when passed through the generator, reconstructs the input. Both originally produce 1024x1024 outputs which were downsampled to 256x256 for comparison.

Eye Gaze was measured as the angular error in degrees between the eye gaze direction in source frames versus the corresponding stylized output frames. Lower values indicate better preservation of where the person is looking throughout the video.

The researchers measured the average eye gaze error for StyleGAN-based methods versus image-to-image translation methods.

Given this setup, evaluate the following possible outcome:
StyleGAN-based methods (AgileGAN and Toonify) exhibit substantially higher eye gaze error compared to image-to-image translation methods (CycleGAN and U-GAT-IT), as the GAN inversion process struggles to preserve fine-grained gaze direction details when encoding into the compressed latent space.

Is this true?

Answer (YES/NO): NO